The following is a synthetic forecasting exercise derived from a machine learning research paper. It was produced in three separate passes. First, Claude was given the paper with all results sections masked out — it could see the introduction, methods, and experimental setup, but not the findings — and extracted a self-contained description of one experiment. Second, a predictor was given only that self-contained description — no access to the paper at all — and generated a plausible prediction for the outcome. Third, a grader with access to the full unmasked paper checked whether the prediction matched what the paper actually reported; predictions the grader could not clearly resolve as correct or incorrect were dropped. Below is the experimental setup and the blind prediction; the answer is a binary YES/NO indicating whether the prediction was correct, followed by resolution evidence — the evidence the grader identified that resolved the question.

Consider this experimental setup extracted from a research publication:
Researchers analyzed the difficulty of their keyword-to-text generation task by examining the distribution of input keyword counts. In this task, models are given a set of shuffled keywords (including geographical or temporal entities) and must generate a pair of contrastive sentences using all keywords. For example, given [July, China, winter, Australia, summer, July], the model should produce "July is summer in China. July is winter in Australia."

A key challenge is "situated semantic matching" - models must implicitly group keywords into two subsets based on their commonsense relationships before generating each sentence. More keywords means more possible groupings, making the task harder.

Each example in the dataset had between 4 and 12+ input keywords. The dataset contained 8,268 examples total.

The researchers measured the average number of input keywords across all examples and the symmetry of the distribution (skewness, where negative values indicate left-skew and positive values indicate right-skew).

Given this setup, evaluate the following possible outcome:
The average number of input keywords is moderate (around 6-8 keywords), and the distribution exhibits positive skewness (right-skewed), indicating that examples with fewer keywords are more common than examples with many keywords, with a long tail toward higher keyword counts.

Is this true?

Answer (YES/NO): NO